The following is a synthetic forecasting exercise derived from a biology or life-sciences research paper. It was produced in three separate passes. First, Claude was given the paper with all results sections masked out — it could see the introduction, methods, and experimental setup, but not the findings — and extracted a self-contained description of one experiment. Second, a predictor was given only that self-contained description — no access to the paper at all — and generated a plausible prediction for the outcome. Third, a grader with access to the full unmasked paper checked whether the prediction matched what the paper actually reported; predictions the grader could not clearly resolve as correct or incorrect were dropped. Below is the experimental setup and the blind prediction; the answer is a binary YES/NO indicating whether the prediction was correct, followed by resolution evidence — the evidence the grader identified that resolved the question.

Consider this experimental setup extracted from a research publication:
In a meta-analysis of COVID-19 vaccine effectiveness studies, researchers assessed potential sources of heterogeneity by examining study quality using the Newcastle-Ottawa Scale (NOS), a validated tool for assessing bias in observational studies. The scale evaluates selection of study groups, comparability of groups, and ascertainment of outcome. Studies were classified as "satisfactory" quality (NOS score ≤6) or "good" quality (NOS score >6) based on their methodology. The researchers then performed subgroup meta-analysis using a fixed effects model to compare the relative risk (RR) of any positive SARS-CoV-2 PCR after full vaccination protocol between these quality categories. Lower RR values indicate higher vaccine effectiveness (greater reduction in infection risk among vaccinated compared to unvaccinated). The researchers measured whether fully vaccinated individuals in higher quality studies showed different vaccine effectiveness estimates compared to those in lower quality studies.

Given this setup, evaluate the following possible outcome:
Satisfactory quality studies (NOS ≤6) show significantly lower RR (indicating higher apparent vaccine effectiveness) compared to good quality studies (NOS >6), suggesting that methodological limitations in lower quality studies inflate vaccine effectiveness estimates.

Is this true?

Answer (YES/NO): NO